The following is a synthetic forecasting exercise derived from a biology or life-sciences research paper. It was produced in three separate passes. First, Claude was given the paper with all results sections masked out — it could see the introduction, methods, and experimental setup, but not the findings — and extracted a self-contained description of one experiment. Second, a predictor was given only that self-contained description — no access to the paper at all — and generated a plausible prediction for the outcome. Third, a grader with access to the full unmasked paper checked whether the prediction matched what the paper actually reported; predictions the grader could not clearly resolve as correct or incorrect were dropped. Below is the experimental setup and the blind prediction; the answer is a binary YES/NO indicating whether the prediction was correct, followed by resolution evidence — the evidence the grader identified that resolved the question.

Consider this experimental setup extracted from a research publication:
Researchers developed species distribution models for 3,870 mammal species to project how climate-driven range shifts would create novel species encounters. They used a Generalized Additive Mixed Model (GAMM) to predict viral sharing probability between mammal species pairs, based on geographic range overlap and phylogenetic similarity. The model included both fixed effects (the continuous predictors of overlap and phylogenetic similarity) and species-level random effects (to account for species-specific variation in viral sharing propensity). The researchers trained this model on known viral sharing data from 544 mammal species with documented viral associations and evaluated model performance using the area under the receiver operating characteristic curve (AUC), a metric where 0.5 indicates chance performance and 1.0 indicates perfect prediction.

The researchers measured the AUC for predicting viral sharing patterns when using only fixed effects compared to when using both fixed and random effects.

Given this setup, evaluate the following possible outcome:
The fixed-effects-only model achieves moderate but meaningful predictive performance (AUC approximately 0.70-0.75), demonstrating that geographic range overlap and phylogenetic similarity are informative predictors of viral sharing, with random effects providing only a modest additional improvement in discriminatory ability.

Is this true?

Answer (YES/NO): NO